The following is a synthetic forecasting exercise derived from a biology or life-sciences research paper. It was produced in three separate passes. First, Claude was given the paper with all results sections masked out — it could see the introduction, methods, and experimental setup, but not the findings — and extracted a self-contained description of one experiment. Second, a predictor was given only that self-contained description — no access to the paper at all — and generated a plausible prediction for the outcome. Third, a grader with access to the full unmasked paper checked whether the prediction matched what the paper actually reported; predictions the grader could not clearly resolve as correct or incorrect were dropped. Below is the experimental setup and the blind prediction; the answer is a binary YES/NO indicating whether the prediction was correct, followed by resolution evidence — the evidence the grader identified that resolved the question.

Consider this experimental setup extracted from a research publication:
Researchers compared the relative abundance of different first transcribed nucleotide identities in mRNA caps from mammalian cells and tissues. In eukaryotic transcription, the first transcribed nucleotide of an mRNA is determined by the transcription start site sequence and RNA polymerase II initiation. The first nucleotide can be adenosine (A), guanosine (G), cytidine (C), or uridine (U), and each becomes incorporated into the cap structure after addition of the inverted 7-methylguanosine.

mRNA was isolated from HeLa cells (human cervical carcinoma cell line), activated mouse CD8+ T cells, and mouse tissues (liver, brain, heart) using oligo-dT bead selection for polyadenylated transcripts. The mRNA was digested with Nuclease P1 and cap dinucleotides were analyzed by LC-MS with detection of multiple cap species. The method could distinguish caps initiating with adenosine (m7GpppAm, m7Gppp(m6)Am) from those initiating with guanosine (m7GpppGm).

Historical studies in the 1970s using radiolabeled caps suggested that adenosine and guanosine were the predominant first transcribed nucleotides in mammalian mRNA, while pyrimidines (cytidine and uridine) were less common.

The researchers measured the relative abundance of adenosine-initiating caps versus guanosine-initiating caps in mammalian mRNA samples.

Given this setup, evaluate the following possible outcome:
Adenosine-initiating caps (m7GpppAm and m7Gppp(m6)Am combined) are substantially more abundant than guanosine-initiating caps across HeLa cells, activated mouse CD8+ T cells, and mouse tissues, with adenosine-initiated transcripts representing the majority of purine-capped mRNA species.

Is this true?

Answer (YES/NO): NO